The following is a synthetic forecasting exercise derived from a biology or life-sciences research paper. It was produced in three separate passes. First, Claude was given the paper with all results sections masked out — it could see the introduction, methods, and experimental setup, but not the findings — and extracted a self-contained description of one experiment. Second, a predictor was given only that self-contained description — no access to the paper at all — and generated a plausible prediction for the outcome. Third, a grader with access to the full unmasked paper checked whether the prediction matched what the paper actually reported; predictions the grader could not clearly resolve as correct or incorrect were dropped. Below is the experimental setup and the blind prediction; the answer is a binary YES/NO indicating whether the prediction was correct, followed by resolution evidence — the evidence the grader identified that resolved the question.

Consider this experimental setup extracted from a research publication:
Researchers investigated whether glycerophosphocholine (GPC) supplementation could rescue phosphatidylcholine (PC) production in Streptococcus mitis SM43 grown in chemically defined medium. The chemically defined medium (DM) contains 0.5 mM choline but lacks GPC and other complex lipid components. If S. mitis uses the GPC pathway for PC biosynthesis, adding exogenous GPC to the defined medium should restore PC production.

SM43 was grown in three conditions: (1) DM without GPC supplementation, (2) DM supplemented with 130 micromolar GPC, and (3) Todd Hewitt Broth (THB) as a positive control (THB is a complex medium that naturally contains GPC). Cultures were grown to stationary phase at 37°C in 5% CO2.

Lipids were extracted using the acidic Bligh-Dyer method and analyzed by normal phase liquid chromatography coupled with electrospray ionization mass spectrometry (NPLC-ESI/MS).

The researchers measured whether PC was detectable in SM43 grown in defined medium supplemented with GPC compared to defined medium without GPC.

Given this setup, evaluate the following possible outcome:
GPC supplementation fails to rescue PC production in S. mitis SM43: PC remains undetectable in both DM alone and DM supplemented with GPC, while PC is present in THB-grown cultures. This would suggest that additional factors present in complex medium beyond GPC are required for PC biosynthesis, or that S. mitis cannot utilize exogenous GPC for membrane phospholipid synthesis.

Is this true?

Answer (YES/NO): NO